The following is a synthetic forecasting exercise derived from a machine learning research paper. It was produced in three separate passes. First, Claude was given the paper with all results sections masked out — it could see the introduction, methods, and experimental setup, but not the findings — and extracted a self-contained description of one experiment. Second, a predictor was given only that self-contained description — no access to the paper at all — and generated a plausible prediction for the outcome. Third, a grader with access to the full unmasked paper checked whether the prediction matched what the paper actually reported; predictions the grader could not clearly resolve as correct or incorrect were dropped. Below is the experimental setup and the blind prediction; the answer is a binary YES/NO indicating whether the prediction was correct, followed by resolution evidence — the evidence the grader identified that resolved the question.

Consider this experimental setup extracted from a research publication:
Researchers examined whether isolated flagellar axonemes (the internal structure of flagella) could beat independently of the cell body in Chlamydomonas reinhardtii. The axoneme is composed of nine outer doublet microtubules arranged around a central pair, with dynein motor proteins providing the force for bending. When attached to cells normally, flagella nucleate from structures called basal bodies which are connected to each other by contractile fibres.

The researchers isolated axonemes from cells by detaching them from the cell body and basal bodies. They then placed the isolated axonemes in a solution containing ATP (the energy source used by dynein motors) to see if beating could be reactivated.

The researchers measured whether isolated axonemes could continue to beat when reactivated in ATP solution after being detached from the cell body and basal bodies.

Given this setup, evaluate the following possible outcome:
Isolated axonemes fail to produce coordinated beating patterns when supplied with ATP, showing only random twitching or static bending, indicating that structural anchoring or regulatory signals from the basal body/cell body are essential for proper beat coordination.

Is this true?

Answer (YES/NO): NO